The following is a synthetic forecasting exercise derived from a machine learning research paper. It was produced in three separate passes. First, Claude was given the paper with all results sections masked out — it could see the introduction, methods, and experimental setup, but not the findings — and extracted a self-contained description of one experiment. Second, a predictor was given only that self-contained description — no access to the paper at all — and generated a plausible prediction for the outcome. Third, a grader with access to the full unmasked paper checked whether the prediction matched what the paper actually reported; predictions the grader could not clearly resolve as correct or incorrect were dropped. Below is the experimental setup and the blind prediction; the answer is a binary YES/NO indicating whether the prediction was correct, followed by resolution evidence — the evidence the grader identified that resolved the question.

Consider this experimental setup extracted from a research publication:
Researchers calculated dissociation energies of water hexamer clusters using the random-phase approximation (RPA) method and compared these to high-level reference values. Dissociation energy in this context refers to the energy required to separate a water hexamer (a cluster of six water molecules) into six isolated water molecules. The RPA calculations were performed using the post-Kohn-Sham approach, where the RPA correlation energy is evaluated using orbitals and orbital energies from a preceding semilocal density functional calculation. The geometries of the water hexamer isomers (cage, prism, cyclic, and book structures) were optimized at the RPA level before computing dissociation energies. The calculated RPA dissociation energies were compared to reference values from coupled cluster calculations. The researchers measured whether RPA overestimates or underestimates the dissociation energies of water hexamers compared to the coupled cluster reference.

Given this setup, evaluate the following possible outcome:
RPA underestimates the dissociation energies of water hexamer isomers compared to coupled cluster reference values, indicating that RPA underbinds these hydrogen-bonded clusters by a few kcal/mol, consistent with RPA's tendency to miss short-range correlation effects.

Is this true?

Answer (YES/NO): YES